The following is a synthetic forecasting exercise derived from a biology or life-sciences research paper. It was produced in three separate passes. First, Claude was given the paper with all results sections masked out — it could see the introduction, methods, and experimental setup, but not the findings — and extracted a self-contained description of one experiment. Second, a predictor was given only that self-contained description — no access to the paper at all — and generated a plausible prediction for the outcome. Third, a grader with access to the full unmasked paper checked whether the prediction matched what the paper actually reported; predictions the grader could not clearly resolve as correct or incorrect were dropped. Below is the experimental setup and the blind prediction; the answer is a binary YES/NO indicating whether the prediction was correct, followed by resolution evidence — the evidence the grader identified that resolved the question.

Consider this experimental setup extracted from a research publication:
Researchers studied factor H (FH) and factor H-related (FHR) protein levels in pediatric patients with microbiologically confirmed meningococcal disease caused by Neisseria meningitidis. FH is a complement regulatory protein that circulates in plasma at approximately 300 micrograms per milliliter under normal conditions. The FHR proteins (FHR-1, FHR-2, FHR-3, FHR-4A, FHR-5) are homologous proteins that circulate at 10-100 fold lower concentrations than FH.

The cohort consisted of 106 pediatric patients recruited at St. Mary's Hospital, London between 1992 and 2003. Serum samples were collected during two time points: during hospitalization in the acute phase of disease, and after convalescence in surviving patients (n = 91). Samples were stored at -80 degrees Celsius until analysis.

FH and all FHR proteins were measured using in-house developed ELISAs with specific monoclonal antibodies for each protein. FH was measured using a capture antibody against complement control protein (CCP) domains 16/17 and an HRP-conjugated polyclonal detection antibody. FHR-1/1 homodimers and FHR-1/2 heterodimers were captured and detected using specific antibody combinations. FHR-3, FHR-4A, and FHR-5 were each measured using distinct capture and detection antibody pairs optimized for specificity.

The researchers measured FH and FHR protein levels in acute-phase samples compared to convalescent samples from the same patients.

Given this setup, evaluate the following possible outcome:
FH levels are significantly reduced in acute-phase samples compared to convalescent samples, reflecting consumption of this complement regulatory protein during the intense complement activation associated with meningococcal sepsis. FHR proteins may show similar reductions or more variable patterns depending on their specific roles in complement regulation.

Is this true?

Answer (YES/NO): NO